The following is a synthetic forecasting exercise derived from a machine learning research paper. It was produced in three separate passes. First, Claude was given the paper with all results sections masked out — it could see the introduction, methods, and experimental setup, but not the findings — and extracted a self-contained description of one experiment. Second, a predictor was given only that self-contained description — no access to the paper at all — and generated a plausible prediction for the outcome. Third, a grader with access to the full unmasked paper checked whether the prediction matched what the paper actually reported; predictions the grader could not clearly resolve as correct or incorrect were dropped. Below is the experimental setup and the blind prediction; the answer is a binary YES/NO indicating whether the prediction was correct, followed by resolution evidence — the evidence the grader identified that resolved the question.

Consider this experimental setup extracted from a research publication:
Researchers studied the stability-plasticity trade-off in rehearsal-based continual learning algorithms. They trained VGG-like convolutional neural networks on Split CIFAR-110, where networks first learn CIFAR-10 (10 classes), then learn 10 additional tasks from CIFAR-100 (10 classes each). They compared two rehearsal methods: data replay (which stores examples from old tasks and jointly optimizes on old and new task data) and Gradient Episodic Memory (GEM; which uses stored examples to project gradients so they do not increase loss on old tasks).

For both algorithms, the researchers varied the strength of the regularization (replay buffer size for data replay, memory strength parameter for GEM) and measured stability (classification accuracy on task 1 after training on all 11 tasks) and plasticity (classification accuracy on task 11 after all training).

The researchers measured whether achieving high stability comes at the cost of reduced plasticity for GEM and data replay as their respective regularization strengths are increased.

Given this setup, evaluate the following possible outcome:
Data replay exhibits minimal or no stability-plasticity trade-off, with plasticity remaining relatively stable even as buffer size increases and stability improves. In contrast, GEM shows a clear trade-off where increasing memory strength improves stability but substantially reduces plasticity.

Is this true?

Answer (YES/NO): NO